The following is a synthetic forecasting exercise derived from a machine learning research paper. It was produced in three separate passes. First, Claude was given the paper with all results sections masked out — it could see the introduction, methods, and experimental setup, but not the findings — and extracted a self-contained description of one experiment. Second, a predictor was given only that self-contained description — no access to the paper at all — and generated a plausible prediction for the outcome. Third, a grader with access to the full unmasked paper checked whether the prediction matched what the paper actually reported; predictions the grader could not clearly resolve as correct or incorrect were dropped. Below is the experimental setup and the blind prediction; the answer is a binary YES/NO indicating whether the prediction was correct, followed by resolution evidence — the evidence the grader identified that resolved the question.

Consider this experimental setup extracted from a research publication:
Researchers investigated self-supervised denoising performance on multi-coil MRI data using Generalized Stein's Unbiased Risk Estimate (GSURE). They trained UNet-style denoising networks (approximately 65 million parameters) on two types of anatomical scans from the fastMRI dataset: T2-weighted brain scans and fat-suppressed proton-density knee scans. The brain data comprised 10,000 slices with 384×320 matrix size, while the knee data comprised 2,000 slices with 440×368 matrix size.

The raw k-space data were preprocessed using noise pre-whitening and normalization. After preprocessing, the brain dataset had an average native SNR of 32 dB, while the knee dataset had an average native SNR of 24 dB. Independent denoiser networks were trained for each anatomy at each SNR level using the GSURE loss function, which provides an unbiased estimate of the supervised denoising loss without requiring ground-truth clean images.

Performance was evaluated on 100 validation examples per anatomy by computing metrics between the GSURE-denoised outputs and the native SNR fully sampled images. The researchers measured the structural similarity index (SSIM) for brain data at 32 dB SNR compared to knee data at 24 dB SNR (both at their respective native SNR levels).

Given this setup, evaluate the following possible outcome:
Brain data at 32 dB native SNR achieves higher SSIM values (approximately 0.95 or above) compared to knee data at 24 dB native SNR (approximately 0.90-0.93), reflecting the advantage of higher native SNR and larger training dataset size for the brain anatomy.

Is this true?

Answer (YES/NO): YES